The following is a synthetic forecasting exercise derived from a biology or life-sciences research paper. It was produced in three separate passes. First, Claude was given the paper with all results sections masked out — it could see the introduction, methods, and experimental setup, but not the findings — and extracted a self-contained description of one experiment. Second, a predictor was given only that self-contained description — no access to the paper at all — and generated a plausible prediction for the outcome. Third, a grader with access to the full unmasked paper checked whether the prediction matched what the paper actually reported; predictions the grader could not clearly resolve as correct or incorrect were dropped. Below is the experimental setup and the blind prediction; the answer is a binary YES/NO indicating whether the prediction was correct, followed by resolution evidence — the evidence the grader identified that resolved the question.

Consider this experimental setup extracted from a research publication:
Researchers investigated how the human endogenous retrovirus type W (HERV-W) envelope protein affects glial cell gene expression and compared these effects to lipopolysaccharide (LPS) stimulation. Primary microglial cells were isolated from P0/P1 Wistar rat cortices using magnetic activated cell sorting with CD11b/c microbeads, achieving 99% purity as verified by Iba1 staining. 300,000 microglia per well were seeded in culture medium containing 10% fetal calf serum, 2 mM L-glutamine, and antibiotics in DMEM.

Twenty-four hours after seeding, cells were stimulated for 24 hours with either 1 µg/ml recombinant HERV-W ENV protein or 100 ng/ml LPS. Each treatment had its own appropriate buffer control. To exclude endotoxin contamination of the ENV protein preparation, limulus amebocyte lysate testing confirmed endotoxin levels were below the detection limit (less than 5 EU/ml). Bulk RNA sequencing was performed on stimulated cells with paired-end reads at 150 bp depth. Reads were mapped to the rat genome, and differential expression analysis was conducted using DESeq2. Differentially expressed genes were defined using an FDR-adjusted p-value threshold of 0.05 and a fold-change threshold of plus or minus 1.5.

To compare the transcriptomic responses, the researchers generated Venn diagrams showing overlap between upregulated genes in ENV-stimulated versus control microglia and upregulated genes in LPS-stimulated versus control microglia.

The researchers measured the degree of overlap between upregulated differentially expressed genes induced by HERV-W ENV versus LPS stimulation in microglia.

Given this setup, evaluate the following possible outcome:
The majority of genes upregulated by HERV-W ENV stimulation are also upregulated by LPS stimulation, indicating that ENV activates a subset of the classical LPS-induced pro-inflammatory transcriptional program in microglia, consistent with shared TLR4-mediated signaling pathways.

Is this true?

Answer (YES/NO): YES